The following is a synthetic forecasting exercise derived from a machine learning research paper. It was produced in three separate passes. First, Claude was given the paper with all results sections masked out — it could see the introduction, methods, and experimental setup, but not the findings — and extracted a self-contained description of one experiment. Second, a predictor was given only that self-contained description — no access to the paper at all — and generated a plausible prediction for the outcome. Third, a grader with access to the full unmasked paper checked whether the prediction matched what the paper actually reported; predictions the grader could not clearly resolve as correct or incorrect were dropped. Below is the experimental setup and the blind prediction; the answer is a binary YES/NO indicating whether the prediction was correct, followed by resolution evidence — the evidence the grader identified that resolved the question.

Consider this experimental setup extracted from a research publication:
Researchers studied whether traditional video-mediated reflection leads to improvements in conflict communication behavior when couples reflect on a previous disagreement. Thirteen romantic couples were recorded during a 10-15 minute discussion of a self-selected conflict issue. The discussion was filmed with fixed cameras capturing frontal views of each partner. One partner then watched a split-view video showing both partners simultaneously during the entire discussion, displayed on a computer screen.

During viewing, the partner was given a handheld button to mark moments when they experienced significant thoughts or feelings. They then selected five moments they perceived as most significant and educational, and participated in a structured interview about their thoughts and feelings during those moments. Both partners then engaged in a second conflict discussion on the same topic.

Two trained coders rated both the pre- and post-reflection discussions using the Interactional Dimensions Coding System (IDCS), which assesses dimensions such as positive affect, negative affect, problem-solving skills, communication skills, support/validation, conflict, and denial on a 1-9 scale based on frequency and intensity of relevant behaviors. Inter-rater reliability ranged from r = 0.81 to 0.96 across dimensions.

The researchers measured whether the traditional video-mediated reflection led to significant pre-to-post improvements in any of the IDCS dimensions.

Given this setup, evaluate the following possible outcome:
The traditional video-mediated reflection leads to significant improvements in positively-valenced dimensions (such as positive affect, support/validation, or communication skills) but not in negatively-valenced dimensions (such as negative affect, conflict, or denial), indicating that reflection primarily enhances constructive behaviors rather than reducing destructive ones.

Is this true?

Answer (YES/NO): NO